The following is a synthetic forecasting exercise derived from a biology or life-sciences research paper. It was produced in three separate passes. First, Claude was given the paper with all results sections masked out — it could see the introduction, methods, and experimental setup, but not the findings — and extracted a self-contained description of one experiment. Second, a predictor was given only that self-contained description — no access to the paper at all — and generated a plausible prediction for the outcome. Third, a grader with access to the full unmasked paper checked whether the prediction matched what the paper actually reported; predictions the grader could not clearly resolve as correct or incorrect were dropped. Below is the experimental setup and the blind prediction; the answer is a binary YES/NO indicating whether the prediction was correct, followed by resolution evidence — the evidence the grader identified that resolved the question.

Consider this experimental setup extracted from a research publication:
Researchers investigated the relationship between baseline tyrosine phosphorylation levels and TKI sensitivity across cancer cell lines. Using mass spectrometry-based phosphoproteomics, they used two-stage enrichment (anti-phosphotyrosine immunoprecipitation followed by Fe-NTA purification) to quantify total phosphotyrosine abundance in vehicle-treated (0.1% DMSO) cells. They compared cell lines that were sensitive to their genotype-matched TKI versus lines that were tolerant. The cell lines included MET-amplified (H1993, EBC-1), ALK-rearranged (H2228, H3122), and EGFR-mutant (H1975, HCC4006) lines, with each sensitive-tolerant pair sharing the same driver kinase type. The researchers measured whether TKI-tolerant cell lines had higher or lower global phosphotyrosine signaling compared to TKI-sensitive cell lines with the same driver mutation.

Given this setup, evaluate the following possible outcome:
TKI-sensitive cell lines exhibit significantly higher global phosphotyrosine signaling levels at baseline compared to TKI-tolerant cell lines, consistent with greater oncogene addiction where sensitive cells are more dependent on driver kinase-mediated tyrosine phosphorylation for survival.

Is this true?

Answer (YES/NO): NO